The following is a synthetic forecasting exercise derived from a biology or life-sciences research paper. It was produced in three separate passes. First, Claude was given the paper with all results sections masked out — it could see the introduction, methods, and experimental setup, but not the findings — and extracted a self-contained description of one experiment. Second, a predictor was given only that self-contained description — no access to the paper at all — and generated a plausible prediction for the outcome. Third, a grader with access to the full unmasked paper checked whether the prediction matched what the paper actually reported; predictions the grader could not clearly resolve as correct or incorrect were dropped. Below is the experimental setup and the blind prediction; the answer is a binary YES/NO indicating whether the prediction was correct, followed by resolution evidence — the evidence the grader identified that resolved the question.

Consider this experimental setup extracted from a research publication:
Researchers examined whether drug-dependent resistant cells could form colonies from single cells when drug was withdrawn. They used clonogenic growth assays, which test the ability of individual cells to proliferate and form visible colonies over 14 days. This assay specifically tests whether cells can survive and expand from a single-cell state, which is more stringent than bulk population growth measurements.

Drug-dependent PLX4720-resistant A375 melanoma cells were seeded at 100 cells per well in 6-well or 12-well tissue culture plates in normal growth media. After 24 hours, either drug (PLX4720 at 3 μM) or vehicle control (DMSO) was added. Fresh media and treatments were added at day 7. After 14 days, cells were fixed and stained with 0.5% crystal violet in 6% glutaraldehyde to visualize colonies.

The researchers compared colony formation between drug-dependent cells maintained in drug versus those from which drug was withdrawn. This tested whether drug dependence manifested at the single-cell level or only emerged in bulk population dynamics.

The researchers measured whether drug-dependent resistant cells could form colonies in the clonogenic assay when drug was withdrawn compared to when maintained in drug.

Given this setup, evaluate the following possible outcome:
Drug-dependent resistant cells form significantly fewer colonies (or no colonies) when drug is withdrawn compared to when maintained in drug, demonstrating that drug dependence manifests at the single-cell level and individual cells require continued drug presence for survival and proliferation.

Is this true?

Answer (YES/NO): YES